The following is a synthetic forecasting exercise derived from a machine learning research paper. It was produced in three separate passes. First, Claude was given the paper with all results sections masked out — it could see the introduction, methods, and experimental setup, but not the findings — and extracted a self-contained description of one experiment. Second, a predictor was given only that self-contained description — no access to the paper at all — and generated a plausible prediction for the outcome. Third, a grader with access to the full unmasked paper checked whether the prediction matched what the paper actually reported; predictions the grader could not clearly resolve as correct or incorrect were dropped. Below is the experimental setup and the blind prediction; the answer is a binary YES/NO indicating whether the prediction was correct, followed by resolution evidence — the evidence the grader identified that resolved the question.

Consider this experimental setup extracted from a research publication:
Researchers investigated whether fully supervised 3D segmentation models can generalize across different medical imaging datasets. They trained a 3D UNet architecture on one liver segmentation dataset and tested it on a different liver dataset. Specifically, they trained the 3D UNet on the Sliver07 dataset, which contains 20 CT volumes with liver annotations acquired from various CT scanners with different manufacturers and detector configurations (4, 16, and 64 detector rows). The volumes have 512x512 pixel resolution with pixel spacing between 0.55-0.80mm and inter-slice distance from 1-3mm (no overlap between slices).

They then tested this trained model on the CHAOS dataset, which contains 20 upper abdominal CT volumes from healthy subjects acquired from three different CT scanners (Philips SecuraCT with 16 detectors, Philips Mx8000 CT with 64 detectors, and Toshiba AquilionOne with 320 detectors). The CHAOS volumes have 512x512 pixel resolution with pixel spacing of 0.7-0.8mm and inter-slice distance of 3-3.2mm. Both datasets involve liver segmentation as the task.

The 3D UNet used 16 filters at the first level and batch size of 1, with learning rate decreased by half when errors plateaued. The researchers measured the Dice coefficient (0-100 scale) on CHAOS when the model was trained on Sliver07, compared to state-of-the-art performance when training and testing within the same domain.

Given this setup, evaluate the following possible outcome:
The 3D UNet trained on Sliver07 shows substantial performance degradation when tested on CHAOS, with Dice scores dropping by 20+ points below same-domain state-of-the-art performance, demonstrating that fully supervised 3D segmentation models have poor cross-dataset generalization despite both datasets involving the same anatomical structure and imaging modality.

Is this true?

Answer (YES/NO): YES